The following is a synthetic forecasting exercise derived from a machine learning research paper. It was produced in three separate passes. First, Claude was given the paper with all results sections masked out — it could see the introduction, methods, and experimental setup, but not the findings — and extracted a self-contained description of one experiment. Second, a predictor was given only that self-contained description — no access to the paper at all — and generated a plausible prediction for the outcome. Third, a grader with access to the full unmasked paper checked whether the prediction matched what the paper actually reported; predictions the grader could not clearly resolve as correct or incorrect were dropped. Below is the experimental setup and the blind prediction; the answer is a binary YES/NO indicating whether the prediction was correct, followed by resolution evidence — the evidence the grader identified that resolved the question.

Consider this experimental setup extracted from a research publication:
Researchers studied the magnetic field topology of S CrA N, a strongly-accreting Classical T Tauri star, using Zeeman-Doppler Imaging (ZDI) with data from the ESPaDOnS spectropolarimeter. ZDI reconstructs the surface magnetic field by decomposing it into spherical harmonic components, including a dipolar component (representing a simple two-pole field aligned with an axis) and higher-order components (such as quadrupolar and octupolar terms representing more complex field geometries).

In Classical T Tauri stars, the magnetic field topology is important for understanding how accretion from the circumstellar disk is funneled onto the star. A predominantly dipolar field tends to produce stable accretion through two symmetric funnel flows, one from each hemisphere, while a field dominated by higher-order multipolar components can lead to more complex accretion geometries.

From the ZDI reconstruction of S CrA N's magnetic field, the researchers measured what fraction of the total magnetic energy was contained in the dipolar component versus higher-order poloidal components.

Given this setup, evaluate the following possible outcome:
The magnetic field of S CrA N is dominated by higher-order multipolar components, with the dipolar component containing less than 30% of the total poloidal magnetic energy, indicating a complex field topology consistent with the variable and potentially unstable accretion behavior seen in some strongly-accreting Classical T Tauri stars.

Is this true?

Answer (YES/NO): NO